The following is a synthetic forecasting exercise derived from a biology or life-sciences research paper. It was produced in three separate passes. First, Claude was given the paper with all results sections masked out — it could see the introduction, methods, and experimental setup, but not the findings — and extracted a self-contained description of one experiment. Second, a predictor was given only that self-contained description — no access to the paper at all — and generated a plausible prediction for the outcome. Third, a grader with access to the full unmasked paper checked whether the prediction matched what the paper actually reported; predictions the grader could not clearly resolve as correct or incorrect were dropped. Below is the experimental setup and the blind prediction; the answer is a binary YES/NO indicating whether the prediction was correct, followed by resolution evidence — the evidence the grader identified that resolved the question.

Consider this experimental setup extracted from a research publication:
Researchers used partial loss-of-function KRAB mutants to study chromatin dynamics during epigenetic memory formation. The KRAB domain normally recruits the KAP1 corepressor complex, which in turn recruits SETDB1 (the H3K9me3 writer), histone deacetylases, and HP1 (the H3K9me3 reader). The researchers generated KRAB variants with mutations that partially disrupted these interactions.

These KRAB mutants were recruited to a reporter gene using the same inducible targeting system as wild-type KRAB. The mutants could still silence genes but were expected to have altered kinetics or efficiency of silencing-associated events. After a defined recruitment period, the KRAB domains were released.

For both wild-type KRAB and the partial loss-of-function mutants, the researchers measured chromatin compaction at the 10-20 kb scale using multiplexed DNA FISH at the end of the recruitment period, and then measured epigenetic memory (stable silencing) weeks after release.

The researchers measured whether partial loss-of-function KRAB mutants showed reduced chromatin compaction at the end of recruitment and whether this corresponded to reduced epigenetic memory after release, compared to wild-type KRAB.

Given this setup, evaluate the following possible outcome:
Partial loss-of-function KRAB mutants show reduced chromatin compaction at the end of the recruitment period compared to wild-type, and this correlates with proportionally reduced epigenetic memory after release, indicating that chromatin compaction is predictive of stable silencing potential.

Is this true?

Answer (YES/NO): YES